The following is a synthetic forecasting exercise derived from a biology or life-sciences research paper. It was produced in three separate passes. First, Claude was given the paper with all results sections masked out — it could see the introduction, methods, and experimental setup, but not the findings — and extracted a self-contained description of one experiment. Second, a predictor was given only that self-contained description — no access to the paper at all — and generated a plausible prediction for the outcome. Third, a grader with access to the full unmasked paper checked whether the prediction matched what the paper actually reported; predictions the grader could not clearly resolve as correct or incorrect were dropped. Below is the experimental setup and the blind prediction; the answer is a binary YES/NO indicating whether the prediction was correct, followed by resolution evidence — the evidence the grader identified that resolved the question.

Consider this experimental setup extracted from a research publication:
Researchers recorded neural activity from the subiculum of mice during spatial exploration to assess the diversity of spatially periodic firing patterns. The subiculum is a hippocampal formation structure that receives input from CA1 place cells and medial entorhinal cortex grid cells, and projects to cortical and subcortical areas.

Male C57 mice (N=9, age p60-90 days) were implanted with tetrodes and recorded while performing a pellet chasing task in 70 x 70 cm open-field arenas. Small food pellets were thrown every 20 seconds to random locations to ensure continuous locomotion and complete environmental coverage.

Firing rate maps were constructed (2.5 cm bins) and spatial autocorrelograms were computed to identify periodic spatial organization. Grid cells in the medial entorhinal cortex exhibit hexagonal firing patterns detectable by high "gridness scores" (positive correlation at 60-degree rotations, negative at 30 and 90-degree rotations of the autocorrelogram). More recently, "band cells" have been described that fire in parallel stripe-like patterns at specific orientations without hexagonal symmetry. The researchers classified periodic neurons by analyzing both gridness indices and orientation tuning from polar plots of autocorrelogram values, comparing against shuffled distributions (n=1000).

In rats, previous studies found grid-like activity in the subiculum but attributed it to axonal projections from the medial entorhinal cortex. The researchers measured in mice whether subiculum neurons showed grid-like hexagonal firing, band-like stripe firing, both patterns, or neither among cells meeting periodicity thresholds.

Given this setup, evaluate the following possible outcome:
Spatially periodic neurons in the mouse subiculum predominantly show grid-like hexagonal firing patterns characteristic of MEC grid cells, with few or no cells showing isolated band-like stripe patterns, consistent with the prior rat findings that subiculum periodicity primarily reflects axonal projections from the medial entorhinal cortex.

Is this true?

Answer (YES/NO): NO